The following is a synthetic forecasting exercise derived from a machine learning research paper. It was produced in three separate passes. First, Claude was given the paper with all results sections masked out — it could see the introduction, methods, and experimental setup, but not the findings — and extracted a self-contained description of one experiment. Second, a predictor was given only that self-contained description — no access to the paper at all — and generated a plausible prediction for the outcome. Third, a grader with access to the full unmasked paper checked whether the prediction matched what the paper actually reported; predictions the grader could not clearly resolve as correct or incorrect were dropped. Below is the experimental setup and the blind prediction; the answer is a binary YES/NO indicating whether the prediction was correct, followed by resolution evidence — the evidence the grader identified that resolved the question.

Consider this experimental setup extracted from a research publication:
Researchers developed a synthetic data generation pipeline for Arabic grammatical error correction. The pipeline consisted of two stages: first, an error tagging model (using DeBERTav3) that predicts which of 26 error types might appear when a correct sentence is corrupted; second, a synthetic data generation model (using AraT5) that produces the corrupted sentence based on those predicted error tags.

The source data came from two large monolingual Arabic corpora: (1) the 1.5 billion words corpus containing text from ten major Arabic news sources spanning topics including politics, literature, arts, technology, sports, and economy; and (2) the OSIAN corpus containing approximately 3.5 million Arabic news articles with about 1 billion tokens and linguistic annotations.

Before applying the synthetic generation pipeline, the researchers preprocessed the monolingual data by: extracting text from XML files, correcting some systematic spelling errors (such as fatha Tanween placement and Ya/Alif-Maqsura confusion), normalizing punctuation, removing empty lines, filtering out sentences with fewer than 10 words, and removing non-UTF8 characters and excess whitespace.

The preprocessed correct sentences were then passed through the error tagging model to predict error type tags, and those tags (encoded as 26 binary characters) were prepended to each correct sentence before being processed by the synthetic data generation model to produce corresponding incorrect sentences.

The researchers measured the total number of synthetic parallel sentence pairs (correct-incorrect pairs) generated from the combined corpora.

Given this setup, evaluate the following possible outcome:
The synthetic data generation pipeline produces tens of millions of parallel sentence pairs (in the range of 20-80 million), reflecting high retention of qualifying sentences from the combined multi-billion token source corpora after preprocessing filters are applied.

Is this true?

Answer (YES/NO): YES